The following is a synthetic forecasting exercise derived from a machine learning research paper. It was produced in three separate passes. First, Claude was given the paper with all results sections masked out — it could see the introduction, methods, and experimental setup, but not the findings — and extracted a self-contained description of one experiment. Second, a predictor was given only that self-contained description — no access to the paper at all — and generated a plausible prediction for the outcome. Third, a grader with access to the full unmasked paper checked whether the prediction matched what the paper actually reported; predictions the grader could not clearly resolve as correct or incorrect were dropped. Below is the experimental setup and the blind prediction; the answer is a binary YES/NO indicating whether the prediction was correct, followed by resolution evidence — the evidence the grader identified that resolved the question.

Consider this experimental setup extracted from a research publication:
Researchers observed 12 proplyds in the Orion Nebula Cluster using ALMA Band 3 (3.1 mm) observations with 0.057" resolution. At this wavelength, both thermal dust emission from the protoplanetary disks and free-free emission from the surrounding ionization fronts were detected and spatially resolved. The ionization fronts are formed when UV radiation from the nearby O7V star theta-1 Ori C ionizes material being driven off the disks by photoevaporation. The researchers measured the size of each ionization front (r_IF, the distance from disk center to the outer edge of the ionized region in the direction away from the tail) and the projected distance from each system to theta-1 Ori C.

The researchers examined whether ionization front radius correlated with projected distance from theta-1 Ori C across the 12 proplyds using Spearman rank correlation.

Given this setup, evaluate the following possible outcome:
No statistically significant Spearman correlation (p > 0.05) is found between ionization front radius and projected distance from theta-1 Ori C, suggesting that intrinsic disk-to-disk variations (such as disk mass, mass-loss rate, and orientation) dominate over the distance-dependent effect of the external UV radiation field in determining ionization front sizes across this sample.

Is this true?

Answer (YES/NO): NO